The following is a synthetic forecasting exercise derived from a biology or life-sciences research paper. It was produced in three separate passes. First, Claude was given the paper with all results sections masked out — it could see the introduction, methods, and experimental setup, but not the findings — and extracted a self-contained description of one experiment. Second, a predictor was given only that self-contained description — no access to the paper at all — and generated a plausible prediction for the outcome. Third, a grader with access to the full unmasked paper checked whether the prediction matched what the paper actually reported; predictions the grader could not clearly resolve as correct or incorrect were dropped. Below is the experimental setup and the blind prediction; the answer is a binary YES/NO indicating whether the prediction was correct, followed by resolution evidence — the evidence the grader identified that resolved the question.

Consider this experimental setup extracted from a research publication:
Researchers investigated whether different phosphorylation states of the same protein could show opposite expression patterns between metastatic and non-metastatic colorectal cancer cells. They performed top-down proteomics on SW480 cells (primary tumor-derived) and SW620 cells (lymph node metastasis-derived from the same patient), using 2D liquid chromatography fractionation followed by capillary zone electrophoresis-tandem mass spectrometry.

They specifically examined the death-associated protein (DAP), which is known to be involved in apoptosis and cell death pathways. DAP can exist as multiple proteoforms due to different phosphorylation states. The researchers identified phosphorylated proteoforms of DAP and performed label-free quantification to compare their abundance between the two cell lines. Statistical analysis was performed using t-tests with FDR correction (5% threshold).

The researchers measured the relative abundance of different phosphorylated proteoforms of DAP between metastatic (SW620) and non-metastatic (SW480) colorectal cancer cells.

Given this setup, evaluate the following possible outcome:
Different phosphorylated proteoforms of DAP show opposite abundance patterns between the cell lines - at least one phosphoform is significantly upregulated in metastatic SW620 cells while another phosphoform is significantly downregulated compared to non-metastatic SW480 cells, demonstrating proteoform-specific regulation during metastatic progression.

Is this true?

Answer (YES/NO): YES